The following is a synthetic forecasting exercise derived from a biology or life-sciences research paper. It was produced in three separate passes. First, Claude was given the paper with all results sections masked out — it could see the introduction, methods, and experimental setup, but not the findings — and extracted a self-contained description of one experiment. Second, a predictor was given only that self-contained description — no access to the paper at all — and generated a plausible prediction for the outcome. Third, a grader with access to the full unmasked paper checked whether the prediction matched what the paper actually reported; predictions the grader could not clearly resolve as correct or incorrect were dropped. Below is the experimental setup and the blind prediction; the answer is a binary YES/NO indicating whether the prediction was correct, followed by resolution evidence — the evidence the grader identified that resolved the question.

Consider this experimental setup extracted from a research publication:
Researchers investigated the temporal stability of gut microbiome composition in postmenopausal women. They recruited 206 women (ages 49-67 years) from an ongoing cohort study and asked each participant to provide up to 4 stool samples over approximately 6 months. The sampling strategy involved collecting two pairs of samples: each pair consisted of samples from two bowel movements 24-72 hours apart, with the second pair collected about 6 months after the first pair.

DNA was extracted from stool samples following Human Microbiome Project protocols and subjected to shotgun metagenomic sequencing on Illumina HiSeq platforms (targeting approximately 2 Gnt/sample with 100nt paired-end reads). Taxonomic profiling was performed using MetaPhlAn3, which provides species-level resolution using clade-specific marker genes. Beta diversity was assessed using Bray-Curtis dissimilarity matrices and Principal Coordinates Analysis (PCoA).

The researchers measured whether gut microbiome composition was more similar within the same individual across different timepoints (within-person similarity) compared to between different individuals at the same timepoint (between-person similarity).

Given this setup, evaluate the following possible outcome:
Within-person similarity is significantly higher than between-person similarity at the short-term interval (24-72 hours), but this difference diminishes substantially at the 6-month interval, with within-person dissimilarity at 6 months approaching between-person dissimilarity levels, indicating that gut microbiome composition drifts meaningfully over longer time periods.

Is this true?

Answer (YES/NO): NO